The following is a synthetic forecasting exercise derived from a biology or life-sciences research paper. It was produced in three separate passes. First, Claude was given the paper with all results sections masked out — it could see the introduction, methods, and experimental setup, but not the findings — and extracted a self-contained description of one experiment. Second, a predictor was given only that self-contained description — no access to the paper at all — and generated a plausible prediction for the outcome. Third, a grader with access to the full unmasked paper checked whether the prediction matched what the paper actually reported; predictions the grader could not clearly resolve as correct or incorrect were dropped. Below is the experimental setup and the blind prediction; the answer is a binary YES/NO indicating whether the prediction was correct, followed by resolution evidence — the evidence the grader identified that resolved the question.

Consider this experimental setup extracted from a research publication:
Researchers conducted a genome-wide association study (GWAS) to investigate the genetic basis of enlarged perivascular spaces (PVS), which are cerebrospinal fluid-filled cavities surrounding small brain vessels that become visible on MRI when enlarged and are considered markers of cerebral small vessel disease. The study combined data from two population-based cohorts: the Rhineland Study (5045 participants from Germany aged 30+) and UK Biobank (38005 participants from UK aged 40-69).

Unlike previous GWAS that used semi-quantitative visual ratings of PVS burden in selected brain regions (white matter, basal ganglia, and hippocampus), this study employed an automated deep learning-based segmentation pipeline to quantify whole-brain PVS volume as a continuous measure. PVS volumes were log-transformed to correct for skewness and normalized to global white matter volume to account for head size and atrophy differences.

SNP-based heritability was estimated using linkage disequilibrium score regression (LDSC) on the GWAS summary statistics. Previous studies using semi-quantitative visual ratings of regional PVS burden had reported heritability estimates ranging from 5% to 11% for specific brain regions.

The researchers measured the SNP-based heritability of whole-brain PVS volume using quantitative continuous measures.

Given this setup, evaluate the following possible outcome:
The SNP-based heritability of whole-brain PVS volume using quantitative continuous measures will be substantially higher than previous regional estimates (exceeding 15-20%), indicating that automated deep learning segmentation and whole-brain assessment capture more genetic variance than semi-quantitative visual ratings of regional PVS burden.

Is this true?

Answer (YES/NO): YES